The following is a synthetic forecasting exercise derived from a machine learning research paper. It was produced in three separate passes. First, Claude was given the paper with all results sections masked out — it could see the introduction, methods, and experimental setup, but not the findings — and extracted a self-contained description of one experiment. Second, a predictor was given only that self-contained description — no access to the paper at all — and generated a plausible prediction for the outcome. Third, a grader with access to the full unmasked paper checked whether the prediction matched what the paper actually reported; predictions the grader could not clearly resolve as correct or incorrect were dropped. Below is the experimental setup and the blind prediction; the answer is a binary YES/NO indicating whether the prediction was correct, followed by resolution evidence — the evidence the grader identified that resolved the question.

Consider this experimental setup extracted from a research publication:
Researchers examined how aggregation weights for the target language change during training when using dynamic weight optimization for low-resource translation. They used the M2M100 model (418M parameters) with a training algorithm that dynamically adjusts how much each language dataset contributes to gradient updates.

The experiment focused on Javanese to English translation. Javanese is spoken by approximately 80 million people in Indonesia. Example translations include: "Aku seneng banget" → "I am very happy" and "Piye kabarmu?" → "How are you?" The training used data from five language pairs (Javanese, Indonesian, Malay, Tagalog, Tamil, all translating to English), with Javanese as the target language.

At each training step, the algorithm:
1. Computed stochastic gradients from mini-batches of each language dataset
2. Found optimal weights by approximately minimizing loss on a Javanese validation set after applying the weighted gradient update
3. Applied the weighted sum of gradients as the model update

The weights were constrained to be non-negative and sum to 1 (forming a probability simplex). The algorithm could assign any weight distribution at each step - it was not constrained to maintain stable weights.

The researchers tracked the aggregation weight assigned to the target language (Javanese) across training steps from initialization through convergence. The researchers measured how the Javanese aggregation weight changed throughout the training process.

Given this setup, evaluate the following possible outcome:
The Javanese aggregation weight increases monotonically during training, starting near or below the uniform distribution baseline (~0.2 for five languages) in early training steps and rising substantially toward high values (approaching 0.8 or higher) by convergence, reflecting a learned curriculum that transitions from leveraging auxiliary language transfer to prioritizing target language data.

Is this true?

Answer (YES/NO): NO